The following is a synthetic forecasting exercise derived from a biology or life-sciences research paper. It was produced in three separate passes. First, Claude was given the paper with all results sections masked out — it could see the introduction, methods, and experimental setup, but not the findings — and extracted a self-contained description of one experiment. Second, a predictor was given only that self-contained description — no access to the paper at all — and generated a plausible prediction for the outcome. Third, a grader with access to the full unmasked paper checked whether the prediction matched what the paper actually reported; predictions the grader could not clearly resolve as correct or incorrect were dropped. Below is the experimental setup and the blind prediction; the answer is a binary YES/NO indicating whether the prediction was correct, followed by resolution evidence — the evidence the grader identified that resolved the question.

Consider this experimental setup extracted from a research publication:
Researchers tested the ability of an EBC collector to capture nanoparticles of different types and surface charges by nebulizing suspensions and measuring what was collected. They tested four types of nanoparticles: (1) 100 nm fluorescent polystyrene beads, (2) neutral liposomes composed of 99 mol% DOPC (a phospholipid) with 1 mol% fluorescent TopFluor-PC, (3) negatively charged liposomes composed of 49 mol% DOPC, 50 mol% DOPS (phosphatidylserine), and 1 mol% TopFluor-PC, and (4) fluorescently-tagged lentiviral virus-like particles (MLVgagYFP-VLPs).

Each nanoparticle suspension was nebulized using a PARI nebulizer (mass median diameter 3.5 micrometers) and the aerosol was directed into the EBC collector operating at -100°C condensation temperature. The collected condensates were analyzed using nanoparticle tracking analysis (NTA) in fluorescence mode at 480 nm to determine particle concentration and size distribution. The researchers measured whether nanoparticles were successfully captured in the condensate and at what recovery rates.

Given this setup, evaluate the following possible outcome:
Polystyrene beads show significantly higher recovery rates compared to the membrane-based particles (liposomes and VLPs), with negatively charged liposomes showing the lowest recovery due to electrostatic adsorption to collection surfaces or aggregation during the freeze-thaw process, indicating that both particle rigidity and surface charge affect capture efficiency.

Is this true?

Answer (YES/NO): NO